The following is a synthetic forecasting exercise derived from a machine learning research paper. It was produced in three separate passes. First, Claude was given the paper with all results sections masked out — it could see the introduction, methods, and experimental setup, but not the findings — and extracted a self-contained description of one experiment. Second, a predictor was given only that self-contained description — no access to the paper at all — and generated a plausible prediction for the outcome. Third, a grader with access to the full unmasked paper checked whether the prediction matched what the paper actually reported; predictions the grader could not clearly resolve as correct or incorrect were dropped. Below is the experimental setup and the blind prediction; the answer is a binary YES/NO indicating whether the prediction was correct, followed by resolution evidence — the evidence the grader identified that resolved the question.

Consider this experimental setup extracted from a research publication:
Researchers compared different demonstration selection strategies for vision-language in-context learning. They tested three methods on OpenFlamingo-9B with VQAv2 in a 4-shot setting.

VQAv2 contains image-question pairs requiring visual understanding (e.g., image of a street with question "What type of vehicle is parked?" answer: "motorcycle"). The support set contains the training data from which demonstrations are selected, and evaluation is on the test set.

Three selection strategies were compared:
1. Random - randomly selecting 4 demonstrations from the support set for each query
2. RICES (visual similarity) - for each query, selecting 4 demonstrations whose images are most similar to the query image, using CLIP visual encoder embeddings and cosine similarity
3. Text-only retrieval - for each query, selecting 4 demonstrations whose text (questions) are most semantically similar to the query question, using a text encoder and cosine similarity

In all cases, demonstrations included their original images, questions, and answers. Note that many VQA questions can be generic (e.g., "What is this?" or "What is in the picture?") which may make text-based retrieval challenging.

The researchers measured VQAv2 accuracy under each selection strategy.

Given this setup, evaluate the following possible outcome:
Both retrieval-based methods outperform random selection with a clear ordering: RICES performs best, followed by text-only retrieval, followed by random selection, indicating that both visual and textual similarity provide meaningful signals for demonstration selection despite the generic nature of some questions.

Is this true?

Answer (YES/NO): NO